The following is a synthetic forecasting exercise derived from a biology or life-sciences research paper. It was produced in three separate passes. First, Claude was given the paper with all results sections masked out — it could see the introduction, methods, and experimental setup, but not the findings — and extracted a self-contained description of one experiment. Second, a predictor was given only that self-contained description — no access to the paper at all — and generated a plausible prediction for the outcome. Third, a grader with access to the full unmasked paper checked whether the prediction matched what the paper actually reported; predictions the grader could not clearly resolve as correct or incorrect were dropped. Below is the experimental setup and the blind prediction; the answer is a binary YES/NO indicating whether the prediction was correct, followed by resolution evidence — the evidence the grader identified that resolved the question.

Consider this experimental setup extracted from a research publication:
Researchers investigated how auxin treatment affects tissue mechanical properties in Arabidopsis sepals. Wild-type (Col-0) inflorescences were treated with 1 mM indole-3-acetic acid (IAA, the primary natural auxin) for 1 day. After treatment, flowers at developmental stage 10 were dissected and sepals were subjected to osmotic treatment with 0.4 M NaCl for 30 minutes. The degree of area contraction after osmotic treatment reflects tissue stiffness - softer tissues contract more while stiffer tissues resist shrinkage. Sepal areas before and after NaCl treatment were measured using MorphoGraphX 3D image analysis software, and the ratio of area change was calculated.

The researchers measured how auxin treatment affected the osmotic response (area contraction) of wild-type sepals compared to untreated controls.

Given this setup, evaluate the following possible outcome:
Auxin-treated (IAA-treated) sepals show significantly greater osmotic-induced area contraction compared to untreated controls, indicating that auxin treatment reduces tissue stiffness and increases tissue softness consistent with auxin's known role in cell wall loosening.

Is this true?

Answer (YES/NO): YES